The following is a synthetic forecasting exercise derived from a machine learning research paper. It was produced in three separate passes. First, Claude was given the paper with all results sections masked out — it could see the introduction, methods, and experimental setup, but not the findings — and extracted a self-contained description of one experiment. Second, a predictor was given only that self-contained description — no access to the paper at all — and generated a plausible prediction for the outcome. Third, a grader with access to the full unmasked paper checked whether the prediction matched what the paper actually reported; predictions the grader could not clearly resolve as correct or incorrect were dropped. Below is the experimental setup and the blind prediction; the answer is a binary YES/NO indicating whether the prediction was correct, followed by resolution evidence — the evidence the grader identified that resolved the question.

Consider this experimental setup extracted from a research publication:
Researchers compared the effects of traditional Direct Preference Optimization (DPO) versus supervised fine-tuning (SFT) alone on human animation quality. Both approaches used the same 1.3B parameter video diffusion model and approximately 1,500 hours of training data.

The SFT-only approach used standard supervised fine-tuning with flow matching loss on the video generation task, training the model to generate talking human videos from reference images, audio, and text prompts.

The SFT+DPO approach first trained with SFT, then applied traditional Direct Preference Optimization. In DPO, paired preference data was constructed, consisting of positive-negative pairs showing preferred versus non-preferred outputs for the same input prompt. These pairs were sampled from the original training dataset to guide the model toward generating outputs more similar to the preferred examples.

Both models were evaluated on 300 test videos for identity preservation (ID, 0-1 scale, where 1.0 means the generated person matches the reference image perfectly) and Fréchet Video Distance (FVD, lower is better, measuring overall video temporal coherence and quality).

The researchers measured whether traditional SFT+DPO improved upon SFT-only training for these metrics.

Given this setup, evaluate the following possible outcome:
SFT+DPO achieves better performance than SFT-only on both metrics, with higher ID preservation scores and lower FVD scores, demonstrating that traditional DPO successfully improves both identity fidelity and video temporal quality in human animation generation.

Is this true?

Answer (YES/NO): NO